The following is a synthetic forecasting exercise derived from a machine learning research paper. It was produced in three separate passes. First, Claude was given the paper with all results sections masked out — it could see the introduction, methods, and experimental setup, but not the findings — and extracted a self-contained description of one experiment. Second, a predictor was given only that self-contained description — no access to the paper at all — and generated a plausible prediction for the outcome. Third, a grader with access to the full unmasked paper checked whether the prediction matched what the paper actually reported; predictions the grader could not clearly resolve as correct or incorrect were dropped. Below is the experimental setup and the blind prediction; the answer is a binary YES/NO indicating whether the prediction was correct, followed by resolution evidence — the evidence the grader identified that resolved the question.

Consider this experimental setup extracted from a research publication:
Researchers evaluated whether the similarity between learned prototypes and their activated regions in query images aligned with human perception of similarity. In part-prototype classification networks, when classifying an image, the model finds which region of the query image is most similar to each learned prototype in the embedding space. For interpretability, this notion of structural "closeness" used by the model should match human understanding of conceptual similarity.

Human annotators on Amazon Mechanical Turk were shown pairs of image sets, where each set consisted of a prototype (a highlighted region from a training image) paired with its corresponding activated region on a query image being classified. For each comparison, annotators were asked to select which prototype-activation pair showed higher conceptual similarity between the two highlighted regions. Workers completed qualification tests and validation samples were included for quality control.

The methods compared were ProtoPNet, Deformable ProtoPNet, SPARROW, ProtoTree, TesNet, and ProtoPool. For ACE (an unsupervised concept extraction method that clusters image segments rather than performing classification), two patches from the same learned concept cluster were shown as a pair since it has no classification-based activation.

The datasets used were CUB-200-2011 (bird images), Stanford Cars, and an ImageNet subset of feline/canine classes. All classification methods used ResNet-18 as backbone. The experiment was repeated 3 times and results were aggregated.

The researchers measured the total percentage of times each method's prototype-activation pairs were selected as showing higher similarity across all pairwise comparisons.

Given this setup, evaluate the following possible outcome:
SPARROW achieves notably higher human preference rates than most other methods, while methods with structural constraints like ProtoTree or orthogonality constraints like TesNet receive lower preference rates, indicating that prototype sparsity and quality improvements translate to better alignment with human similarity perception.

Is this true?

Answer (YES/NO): NO